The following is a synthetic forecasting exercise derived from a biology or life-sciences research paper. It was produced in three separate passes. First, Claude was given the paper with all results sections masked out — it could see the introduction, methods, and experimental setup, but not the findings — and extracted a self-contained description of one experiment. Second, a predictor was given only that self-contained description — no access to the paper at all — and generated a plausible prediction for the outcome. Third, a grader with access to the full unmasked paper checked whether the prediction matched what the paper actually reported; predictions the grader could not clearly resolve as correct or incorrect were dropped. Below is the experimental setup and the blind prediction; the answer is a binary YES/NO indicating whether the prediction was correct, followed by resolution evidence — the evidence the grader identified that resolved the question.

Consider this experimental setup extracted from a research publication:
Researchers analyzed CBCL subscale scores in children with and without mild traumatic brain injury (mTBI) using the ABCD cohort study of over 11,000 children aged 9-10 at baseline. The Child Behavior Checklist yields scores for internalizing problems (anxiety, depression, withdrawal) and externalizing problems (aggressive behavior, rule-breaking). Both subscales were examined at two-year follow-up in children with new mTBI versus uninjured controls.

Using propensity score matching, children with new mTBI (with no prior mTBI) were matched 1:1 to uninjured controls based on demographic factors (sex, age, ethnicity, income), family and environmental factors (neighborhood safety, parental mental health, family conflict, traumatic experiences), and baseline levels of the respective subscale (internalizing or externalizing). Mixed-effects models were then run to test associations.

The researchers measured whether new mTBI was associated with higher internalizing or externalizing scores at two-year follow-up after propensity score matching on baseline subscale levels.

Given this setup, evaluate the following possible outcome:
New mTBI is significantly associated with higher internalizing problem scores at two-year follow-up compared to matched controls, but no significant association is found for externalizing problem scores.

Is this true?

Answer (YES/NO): NO